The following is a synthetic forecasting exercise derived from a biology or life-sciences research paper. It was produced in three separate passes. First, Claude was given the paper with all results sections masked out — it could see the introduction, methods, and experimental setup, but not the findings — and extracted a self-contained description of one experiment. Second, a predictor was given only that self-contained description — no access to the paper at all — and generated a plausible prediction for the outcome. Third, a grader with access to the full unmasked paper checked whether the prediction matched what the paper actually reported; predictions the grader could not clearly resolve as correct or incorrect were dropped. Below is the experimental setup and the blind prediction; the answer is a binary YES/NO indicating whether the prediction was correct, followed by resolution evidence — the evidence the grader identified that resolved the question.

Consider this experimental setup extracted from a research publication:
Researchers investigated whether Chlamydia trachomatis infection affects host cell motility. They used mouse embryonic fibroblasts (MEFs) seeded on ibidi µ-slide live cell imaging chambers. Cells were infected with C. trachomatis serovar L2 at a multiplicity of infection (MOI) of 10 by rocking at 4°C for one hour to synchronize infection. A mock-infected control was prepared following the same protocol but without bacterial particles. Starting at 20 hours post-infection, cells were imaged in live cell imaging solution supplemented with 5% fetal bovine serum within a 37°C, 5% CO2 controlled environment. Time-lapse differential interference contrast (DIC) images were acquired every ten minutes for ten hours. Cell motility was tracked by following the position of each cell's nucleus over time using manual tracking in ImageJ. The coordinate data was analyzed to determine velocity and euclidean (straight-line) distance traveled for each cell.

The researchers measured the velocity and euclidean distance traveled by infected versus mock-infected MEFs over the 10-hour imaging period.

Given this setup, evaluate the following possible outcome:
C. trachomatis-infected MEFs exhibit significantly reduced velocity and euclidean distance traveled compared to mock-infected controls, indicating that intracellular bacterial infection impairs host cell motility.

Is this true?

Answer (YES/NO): YES